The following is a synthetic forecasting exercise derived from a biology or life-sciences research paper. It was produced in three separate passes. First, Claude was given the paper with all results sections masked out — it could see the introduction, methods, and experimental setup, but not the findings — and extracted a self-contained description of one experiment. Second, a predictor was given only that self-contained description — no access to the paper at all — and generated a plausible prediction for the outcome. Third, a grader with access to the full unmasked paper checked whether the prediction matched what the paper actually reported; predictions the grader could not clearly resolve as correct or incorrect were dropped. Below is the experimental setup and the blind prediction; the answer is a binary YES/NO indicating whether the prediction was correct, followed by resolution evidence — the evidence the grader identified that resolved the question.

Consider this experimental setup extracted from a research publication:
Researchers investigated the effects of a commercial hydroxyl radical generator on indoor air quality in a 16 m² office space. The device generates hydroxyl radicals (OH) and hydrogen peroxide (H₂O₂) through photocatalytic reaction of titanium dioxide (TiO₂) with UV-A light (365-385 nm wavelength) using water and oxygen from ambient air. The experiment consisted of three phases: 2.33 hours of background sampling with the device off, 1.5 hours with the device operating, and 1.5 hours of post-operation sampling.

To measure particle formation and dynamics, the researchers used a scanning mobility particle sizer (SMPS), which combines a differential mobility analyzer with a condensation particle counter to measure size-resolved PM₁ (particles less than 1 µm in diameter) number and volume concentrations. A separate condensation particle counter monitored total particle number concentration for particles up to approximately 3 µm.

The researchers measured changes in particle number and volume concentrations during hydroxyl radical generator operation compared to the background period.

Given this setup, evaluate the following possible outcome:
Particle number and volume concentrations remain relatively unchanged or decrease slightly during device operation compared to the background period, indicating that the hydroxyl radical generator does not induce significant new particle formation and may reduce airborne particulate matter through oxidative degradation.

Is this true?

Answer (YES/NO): NO